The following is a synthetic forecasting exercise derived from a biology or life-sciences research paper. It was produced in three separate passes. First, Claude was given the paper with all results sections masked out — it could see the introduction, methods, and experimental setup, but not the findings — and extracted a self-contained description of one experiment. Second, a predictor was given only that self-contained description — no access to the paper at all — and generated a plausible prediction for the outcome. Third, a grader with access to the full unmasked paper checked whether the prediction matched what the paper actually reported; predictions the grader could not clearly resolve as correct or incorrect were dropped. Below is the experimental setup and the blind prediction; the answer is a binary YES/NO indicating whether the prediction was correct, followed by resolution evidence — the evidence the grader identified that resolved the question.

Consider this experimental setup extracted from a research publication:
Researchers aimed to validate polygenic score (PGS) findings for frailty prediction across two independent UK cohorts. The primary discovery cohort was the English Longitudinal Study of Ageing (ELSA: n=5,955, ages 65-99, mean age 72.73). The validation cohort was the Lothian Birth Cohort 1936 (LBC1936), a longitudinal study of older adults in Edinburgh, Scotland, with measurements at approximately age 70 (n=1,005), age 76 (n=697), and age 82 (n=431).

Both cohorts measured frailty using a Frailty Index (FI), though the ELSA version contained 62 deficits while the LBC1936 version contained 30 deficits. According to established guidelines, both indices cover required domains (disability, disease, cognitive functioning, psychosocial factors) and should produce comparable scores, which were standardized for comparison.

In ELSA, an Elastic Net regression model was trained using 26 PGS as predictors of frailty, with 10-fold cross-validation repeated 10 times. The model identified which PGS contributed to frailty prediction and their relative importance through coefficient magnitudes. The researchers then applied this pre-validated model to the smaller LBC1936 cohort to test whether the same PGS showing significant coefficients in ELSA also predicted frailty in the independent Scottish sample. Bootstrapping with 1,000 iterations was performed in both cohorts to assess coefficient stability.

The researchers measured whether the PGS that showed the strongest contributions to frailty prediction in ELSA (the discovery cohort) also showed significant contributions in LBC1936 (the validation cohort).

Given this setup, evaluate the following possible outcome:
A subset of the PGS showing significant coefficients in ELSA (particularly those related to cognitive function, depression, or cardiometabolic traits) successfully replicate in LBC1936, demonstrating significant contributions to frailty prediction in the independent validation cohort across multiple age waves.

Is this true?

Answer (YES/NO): NO